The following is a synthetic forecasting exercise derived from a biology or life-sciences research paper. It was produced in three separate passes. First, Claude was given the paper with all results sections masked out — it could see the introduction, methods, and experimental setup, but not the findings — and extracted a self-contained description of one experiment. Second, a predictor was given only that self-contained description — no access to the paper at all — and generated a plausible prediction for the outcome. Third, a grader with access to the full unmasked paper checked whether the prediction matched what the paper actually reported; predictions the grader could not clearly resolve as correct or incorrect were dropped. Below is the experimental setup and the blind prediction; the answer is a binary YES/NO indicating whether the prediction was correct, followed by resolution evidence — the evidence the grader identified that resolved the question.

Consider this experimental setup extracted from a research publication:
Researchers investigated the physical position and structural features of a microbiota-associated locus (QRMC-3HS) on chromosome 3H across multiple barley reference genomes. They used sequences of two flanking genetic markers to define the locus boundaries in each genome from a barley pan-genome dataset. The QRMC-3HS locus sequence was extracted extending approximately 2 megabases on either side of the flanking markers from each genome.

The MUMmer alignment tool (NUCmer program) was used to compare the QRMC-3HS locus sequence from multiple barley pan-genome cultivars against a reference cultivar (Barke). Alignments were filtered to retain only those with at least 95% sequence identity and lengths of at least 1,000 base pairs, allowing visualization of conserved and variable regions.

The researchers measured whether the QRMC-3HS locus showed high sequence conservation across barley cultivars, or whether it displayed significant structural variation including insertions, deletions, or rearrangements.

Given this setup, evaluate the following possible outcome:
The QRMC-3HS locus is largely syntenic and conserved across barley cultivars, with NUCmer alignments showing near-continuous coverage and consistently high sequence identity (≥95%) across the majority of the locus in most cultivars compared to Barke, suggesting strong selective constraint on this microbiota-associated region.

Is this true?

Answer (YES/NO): NO